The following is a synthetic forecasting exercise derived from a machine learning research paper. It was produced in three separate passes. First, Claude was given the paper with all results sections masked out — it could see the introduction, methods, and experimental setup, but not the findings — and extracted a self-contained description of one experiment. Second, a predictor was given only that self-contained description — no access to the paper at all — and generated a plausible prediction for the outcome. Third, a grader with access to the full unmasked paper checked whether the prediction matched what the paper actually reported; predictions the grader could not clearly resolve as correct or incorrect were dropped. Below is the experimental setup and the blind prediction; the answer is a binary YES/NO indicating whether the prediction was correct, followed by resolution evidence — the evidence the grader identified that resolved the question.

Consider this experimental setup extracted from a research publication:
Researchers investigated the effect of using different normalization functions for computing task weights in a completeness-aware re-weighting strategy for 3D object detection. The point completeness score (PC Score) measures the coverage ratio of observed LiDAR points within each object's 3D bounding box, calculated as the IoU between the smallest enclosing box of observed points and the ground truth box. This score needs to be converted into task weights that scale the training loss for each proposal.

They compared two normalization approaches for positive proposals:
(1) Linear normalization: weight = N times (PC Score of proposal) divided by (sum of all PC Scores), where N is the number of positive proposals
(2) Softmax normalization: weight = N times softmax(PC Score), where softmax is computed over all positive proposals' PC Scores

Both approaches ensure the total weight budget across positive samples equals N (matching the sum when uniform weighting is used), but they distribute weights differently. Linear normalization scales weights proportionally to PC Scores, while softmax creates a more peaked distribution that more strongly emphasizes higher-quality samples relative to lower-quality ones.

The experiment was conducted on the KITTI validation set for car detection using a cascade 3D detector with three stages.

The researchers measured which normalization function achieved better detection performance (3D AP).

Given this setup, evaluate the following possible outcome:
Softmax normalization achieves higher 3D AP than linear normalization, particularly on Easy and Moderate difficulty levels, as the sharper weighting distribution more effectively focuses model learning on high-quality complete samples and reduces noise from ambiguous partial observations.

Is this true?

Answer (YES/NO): NO